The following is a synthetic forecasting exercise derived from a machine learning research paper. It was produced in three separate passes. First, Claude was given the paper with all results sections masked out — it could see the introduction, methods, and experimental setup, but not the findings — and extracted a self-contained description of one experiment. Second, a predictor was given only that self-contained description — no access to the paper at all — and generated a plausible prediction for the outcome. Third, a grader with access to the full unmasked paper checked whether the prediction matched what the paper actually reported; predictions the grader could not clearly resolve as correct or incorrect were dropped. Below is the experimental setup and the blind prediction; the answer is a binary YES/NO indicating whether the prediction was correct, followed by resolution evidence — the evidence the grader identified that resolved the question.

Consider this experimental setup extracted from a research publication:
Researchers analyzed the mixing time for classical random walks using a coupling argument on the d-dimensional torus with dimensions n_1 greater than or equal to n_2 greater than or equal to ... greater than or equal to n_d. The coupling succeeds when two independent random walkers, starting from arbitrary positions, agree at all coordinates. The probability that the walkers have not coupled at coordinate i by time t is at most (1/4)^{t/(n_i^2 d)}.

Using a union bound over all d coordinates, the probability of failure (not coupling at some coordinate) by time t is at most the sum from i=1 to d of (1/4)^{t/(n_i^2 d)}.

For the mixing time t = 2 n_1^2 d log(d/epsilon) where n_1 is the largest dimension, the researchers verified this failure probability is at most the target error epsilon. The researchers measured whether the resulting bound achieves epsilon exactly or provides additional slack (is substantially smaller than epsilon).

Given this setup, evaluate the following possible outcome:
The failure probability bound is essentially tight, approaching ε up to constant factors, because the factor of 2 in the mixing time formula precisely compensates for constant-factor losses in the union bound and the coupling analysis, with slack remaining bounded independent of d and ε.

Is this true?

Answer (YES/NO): NO